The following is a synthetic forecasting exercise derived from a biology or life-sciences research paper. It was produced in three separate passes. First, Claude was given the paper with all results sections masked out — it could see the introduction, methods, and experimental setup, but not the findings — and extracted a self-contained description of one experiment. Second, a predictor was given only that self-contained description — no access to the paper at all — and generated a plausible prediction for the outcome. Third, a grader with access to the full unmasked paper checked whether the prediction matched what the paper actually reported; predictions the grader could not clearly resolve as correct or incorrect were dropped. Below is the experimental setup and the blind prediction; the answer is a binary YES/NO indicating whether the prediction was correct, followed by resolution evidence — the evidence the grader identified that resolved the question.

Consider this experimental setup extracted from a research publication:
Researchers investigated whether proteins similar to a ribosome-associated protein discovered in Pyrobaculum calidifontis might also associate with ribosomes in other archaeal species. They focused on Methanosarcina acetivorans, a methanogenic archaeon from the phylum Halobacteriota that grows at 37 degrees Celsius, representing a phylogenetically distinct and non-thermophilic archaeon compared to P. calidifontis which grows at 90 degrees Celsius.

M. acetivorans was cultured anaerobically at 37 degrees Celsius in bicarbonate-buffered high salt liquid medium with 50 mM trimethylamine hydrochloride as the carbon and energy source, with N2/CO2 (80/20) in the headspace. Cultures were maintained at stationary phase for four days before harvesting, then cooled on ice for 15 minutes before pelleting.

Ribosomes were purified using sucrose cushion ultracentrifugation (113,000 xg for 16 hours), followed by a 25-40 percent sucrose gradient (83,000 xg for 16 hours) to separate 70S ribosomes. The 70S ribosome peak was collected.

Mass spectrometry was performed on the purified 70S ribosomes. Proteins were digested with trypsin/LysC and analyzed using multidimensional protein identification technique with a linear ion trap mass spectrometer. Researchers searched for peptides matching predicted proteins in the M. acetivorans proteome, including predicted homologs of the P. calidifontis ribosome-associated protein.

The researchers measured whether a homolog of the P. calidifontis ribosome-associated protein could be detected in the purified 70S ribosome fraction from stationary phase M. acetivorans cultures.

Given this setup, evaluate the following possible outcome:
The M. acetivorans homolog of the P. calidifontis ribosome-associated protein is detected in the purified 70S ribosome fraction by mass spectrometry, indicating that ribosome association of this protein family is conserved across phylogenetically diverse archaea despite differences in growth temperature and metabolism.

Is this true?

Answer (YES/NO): YES